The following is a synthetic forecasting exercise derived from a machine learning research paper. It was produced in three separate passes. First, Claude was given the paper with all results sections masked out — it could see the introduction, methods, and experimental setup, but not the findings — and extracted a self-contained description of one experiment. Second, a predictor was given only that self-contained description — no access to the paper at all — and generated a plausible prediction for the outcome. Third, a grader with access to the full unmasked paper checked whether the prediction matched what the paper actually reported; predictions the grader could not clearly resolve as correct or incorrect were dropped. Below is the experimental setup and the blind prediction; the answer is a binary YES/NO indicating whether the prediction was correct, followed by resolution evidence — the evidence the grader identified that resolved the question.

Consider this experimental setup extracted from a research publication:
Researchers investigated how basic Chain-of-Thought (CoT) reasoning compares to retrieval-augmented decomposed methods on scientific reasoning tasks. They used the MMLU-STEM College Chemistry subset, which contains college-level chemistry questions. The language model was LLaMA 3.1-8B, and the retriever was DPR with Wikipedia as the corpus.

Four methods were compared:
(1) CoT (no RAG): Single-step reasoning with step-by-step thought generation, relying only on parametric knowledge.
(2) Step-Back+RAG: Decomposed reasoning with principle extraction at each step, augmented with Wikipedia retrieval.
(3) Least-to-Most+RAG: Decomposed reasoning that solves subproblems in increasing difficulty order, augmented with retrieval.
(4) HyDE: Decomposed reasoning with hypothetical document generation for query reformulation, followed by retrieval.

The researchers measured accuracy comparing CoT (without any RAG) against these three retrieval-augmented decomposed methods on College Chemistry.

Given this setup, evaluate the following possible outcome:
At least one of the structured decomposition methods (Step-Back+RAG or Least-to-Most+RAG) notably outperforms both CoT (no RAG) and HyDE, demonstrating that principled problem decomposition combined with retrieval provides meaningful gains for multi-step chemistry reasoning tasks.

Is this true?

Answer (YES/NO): NO